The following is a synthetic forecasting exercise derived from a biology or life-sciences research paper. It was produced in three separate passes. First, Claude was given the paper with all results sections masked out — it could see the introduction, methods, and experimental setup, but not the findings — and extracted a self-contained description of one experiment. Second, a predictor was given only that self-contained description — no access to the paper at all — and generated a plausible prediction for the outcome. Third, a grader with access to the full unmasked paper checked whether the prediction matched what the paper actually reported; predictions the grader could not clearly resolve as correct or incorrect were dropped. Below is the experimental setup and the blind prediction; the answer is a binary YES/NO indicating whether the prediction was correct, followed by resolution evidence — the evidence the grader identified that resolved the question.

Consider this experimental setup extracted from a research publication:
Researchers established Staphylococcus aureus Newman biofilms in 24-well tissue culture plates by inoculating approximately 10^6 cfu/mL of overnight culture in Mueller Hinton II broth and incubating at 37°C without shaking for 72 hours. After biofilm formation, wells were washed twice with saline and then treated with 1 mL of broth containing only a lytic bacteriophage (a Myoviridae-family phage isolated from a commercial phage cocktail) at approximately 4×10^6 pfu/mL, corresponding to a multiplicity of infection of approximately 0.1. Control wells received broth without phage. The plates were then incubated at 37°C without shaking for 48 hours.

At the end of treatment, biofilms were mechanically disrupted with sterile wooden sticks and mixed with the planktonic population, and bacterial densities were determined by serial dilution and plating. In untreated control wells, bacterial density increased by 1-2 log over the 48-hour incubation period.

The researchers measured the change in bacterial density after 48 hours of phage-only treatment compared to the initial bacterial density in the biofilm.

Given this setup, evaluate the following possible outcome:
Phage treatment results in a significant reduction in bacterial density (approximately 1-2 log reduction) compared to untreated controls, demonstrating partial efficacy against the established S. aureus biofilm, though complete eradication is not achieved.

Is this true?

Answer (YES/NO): YES